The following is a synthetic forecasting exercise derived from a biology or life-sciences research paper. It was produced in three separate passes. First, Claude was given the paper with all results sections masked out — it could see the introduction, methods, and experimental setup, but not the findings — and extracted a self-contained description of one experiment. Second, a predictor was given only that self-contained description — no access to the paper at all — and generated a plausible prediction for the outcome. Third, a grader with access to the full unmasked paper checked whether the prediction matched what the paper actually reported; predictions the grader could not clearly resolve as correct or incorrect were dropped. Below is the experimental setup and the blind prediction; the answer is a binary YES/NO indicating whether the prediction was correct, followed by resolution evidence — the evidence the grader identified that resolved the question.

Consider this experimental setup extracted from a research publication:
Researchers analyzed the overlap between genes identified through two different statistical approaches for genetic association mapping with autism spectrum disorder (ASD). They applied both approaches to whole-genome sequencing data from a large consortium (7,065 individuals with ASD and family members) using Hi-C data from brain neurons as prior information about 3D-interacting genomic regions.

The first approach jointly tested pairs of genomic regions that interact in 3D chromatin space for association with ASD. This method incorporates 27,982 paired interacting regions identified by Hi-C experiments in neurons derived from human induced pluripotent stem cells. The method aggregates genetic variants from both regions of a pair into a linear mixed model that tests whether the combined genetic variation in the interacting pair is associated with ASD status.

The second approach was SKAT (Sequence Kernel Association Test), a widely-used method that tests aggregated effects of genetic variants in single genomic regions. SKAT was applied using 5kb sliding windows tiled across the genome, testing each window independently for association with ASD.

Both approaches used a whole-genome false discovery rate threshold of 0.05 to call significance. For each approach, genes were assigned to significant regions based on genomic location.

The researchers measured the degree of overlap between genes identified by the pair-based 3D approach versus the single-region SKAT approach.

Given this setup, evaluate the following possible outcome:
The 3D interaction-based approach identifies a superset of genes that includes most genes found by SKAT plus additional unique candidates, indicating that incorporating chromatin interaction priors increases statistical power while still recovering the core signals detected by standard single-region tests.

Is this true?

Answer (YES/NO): NO